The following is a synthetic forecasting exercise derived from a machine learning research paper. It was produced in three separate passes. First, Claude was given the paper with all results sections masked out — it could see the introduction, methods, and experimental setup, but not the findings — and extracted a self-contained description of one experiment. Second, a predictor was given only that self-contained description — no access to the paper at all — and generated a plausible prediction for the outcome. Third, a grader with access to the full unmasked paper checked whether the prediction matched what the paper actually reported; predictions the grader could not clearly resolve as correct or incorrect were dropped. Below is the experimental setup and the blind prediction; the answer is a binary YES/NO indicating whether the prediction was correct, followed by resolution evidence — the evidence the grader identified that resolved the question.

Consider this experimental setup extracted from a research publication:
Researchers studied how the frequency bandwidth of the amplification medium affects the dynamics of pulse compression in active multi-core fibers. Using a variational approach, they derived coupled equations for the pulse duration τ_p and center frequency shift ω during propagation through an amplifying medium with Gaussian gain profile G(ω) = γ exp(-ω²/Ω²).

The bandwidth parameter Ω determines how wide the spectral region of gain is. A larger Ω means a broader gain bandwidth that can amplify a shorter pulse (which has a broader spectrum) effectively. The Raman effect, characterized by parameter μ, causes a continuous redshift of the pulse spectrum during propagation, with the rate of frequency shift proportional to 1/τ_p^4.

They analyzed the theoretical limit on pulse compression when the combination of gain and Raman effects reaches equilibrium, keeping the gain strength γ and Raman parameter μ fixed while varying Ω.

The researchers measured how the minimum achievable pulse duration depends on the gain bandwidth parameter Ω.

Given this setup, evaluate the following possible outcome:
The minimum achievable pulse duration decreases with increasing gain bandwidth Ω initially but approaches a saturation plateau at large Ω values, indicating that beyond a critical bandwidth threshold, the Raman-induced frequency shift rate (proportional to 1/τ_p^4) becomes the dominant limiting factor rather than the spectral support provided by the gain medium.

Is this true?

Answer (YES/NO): NO